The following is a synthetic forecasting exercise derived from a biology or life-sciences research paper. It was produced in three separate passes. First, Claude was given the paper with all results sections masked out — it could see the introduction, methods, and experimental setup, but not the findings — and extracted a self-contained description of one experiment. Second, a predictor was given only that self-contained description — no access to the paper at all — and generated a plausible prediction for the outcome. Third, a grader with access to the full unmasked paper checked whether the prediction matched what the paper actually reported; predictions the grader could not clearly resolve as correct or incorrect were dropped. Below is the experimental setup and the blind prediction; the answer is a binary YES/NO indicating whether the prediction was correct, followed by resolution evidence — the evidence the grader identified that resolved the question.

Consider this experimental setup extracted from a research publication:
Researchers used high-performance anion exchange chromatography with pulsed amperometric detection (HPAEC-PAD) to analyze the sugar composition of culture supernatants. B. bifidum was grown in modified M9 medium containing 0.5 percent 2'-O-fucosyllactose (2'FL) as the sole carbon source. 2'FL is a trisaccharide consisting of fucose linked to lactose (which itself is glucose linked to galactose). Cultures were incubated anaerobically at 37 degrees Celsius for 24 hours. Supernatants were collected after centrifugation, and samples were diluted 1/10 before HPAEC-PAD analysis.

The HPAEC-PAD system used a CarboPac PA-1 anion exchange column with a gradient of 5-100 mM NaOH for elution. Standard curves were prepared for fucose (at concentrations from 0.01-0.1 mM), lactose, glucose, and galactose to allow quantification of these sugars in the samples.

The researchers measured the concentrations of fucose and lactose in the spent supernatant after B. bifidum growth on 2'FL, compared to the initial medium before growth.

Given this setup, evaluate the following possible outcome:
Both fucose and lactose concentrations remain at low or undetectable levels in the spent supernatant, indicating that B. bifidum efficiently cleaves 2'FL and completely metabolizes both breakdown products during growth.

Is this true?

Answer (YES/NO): NO